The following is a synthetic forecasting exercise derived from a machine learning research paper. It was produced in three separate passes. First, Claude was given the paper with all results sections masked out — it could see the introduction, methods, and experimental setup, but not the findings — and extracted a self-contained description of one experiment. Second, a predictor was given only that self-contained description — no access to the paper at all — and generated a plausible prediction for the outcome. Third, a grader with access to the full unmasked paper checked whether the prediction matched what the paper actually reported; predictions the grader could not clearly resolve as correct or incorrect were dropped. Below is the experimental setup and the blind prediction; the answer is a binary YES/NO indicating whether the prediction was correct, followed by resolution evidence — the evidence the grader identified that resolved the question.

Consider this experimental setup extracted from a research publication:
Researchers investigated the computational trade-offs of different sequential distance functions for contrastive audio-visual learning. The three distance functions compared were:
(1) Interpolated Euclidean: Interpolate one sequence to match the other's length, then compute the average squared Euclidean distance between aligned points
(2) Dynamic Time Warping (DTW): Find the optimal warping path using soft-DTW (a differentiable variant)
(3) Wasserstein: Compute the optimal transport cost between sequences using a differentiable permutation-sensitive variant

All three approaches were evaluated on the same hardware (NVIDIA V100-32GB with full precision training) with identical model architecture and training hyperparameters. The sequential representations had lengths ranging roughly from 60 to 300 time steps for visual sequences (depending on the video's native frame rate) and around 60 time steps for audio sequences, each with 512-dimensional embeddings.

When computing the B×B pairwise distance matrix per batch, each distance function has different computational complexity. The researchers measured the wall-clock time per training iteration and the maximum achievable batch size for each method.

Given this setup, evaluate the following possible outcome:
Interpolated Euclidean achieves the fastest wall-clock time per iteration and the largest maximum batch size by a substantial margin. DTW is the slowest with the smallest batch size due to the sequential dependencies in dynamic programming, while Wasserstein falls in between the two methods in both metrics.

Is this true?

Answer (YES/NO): NO